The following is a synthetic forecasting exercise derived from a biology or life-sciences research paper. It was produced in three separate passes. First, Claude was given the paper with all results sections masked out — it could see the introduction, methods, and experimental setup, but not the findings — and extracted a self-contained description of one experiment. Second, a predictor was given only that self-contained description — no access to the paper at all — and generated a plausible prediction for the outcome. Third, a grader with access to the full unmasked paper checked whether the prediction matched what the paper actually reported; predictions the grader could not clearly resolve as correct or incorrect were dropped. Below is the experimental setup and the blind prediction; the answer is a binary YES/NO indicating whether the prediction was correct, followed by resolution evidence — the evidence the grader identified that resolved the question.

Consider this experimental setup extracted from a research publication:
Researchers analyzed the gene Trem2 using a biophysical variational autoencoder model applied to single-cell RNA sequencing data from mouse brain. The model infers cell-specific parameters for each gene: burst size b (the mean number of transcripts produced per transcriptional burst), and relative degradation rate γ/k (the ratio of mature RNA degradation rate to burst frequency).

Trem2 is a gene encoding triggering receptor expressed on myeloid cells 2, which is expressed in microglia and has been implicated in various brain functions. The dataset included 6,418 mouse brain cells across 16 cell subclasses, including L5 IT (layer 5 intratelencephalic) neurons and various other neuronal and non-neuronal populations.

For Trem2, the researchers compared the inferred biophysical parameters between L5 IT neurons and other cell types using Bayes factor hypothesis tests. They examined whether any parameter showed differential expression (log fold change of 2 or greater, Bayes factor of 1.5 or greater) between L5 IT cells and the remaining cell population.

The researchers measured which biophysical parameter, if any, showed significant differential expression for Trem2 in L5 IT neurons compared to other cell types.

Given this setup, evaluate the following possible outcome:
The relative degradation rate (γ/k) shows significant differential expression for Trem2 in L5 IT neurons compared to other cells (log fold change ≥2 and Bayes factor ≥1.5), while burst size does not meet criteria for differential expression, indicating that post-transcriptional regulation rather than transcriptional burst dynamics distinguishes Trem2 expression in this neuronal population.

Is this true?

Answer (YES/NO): YES